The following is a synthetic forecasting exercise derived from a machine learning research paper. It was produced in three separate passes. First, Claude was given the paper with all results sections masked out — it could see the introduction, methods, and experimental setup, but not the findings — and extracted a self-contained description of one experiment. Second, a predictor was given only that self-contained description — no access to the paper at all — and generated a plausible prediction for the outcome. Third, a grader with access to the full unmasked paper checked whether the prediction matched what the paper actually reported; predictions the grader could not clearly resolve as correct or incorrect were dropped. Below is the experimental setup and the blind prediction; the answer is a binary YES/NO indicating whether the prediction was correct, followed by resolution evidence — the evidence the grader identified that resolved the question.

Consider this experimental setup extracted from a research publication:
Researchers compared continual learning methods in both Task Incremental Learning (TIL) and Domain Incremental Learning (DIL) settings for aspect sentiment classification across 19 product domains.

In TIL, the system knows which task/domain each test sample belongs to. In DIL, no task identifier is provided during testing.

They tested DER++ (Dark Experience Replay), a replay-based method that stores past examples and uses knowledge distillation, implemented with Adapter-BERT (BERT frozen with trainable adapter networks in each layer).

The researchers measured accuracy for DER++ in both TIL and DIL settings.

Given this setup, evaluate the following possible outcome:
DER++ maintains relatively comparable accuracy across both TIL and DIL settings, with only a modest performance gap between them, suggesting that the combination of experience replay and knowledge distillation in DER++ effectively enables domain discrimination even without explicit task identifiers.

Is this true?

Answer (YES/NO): NO